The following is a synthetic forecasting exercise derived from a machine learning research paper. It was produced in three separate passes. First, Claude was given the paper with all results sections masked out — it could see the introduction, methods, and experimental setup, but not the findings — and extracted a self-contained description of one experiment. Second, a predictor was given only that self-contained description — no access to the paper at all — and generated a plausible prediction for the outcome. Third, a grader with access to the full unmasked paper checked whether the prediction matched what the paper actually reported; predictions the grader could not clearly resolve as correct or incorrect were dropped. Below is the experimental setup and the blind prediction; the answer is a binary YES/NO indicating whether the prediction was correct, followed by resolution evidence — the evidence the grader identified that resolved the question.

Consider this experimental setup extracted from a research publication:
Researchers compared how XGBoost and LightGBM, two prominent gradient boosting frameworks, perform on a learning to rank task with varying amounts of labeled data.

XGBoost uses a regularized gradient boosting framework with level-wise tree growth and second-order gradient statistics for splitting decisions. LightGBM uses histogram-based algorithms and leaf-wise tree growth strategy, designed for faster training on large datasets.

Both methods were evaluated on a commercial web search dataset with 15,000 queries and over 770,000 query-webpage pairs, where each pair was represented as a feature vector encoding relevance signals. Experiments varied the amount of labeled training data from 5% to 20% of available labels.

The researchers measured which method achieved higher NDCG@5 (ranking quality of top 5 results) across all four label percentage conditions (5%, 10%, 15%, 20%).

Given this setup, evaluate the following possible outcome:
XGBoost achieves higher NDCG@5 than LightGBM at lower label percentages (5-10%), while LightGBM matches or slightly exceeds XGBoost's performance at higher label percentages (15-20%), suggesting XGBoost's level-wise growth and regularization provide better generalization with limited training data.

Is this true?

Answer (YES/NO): NO